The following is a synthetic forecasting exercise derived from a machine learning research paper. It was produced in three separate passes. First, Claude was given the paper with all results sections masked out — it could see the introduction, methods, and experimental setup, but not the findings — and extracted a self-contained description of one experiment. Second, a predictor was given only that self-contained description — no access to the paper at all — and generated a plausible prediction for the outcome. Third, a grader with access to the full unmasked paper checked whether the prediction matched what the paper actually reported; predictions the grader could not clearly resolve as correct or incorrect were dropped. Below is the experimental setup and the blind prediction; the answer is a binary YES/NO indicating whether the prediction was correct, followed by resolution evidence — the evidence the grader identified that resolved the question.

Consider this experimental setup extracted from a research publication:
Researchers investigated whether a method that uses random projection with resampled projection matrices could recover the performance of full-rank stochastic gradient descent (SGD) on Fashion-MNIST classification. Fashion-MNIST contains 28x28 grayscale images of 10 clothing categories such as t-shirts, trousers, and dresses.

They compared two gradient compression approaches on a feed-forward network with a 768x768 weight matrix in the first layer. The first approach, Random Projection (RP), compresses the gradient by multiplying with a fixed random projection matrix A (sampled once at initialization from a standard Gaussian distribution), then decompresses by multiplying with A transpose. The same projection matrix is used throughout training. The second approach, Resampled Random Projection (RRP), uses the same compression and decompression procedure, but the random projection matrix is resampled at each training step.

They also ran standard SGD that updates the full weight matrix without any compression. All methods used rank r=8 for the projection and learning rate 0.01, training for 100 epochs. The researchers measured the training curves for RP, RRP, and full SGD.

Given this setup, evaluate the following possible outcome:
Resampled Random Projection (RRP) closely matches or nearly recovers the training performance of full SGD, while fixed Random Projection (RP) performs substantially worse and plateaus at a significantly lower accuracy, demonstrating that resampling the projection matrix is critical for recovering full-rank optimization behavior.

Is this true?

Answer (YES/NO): YES